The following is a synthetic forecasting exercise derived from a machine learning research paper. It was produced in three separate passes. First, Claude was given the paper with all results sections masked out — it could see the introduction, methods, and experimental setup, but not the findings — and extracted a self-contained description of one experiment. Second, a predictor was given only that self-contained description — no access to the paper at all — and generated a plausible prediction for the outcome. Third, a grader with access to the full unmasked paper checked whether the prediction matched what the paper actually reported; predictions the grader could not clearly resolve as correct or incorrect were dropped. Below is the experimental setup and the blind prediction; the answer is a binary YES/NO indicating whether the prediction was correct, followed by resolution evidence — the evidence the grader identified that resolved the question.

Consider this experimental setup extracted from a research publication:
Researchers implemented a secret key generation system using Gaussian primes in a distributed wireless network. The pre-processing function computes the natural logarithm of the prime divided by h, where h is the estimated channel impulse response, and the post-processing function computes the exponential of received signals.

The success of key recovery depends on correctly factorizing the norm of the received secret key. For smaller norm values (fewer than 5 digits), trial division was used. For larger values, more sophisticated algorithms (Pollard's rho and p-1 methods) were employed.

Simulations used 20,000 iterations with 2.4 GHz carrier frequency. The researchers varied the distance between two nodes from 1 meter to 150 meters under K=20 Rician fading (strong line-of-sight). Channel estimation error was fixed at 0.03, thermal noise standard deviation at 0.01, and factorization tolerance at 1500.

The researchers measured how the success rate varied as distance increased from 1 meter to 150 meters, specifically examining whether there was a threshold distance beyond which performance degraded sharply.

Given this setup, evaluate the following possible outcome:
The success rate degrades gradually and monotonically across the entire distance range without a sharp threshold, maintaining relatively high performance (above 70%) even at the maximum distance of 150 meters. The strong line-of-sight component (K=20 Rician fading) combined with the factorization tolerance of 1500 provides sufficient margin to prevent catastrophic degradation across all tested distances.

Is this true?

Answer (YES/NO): NO